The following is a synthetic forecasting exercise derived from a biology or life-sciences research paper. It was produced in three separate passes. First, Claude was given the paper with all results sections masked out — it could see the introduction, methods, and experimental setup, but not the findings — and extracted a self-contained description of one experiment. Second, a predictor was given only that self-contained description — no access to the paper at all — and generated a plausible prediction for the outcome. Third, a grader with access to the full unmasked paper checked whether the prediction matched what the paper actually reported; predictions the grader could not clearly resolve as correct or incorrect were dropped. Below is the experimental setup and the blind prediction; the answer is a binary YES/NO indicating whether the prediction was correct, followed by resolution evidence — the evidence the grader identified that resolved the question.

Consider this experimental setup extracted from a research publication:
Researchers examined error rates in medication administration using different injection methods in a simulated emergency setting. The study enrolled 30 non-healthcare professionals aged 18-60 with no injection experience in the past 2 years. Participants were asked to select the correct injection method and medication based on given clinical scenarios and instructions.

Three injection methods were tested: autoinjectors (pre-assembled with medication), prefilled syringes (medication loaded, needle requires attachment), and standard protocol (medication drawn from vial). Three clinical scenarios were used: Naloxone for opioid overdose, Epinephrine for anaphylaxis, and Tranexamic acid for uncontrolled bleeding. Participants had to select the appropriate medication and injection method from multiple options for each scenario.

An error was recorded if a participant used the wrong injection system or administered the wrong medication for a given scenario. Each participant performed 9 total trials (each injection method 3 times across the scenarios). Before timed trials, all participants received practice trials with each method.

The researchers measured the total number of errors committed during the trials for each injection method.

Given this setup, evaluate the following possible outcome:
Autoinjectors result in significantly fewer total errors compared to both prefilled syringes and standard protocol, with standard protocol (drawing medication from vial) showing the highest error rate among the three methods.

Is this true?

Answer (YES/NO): NO